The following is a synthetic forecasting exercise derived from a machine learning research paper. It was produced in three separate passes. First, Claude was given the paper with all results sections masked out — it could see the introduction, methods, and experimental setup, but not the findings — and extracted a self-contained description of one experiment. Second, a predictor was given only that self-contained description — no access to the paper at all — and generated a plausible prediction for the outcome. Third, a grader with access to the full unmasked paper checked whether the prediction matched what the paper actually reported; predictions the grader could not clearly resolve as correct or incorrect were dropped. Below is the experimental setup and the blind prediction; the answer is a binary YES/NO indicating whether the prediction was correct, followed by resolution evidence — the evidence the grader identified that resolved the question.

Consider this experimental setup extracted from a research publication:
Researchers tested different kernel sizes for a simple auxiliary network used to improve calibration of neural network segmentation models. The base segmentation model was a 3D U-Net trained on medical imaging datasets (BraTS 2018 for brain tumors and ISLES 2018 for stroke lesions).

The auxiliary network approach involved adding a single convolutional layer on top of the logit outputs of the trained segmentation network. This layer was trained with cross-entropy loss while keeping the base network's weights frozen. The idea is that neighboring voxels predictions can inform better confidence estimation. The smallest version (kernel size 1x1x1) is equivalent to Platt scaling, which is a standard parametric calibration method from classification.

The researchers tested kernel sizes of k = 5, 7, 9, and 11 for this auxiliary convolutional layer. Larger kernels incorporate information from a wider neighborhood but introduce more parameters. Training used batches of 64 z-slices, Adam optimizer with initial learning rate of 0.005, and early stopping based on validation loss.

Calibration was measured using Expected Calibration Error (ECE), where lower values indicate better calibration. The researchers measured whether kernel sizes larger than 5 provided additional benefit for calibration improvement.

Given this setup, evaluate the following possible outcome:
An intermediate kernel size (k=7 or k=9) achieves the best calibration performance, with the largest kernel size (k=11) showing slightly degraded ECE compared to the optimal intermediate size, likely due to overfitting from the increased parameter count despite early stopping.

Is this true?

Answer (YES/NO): NO